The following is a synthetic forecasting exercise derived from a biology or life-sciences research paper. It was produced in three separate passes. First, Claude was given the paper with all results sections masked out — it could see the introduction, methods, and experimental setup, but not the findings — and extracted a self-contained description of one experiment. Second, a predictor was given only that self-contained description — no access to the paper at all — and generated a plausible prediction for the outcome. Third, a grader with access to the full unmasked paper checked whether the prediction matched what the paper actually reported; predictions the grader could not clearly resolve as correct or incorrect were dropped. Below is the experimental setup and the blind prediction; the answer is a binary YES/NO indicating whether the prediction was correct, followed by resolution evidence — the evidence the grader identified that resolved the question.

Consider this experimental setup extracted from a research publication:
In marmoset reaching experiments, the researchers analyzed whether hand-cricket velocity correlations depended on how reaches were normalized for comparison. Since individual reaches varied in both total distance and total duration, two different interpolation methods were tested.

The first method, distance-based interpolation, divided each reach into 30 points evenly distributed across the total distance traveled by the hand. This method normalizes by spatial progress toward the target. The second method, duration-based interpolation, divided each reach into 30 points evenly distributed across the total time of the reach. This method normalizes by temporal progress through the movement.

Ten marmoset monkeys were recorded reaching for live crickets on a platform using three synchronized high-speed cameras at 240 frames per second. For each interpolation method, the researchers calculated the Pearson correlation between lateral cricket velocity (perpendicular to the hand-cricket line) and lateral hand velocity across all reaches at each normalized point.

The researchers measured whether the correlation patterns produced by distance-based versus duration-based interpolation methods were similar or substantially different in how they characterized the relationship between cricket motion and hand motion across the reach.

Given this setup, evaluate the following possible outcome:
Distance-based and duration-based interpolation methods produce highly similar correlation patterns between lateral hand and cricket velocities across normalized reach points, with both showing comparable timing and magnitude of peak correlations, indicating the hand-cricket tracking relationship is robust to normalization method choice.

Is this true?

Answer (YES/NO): YES